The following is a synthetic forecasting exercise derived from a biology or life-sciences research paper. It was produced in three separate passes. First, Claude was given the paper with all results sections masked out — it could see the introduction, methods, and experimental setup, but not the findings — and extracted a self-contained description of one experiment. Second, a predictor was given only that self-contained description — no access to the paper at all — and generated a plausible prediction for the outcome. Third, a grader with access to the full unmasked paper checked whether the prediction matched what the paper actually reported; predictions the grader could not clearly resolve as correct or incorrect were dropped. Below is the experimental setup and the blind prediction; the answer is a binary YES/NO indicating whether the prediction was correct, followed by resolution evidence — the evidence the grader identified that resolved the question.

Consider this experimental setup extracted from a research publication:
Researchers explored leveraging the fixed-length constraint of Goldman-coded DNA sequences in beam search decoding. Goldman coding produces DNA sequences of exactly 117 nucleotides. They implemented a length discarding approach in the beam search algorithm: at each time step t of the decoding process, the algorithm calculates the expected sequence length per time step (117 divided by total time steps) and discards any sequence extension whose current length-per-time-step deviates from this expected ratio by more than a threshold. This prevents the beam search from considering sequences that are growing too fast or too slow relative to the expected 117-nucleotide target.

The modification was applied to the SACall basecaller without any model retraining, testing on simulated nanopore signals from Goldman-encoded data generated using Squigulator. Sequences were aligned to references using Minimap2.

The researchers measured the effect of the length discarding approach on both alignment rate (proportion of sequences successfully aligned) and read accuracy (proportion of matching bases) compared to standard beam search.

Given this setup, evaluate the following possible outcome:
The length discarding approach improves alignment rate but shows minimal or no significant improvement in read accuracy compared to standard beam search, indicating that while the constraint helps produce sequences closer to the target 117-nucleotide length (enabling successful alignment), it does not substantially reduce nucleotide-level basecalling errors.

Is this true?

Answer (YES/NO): NO